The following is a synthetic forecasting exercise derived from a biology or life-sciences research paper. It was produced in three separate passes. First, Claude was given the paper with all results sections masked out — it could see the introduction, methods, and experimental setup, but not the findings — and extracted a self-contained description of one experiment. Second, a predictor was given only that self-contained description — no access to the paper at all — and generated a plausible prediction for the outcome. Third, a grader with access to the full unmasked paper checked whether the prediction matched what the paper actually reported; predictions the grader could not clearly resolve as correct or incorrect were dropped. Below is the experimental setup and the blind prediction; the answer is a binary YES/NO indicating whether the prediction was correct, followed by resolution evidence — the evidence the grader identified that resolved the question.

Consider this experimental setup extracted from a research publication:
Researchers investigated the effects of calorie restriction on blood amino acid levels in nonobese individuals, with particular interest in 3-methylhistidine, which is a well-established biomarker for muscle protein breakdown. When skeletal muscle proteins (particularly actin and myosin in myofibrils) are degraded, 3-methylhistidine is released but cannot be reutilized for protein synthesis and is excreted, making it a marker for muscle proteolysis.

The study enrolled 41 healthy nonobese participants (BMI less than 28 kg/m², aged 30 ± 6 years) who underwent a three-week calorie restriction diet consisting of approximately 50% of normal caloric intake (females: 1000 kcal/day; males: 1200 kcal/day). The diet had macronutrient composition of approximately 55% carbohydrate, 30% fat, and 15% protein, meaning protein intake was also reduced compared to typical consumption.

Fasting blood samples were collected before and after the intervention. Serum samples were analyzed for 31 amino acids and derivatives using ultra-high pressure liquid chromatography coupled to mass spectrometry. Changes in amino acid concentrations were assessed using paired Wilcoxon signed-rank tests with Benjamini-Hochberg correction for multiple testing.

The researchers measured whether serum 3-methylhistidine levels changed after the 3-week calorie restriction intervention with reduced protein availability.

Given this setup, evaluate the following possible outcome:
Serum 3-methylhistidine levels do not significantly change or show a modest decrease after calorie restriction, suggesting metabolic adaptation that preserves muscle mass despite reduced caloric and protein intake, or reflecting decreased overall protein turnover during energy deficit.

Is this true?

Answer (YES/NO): NO